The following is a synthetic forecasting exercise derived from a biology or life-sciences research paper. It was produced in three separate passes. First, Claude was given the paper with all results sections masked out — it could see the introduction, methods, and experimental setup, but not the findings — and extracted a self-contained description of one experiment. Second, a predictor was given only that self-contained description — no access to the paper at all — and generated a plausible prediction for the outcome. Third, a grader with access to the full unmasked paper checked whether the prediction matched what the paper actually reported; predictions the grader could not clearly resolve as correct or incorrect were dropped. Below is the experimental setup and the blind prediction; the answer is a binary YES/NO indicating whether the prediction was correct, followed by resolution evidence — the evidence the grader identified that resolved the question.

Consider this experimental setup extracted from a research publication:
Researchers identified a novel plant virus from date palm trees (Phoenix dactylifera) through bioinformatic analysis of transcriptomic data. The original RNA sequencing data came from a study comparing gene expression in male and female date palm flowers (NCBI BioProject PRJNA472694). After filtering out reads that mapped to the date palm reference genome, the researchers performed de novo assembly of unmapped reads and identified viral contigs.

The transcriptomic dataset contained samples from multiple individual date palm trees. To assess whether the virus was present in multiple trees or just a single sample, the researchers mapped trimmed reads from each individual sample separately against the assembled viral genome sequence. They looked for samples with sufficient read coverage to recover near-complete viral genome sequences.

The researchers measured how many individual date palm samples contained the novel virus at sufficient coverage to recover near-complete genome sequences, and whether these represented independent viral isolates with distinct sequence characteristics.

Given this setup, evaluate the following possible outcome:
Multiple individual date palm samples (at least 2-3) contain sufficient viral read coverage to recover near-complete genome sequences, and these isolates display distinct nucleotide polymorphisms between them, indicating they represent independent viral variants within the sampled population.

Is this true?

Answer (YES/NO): YES